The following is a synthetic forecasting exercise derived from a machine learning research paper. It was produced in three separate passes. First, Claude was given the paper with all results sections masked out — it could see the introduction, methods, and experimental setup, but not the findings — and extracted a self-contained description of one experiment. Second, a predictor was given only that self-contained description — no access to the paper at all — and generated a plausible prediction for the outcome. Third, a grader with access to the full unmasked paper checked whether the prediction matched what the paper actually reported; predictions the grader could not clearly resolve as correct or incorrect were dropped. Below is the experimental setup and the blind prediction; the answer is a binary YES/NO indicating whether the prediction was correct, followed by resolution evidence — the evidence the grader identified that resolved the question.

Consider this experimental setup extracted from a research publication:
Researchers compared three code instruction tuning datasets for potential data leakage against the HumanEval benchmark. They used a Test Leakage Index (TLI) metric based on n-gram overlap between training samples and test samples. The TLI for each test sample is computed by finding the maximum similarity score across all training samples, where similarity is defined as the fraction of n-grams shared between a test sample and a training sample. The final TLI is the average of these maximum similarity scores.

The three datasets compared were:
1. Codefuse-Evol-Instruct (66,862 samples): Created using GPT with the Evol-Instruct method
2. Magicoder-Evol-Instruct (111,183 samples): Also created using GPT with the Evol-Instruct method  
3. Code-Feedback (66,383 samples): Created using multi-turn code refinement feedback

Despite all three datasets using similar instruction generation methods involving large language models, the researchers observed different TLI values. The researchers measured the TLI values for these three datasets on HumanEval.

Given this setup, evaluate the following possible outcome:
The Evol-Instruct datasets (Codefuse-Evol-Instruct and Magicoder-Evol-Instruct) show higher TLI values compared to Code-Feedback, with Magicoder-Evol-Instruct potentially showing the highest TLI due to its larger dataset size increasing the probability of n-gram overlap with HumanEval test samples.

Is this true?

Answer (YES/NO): NO